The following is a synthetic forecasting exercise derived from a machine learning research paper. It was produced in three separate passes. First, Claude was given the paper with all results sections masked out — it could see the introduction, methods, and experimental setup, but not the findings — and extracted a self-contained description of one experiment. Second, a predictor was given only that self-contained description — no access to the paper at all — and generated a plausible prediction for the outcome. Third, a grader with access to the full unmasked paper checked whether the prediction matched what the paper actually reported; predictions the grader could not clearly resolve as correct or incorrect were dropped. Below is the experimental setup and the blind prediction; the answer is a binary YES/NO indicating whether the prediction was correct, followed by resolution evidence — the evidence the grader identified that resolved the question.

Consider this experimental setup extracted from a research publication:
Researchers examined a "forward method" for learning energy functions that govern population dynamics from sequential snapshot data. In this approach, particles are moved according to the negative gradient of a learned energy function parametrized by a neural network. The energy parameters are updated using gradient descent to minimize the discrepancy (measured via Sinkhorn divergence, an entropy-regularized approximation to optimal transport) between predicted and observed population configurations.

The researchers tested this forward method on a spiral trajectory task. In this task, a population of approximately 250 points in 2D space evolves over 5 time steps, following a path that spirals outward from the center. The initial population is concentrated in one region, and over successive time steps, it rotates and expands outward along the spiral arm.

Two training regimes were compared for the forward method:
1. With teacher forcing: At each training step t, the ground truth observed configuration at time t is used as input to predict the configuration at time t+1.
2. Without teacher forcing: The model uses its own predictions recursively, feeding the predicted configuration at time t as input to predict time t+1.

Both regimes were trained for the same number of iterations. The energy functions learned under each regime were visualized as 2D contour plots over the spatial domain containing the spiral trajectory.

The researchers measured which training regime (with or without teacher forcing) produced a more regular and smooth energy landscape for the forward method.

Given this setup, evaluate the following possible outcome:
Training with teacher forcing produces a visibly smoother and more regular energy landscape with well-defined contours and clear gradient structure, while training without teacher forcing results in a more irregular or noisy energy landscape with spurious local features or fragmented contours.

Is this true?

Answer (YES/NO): NO